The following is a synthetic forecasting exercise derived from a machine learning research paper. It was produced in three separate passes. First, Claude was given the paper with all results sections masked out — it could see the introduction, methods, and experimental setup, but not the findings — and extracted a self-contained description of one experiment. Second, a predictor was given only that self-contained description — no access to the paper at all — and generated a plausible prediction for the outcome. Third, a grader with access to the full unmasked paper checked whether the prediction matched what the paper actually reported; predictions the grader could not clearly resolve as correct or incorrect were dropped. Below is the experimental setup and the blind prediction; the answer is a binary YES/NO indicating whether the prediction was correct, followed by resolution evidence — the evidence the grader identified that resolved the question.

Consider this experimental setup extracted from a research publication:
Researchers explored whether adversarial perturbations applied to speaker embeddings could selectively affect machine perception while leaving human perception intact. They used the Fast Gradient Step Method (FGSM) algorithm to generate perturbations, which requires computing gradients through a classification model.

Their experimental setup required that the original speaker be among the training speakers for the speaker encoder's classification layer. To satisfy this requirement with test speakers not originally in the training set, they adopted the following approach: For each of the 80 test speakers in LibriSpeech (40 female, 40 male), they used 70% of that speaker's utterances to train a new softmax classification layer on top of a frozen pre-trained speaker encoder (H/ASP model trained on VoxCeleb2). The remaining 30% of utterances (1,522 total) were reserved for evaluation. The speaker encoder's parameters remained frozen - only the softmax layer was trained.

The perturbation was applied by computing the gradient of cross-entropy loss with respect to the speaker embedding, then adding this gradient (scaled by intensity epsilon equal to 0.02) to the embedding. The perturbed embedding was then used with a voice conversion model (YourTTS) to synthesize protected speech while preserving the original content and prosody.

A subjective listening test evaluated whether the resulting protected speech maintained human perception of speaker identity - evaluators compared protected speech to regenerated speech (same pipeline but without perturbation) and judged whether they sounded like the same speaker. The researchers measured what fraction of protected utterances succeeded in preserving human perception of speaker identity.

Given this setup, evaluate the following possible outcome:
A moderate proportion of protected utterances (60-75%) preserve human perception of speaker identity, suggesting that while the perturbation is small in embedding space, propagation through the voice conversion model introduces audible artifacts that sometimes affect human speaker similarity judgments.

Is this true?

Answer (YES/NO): YES